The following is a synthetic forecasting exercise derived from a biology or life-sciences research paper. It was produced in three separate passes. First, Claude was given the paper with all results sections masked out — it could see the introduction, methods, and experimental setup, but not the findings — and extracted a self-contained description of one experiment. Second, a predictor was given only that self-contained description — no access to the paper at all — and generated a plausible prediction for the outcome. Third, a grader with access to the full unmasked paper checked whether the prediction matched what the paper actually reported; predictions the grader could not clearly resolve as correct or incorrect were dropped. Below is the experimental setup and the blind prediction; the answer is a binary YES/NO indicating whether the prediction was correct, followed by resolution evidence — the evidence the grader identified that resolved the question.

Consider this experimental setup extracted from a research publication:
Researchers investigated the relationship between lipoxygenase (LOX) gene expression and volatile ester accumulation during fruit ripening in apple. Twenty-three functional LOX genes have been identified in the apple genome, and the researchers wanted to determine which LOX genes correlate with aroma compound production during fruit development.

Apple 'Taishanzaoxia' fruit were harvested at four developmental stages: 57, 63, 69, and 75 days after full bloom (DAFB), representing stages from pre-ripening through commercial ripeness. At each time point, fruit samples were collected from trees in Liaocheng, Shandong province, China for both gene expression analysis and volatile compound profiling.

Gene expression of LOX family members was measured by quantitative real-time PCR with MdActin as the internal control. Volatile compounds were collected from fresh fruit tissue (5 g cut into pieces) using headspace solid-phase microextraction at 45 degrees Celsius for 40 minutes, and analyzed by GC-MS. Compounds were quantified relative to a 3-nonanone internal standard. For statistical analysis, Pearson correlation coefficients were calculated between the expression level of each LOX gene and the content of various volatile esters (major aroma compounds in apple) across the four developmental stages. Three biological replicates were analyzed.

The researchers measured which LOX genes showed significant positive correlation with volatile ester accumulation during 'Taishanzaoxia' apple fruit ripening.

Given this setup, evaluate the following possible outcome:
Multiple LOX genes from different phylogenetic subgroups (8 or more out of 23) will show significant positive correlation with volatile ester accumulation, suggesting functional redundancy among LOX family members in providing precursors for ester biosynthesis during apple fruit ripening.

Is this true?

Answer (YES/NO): NO